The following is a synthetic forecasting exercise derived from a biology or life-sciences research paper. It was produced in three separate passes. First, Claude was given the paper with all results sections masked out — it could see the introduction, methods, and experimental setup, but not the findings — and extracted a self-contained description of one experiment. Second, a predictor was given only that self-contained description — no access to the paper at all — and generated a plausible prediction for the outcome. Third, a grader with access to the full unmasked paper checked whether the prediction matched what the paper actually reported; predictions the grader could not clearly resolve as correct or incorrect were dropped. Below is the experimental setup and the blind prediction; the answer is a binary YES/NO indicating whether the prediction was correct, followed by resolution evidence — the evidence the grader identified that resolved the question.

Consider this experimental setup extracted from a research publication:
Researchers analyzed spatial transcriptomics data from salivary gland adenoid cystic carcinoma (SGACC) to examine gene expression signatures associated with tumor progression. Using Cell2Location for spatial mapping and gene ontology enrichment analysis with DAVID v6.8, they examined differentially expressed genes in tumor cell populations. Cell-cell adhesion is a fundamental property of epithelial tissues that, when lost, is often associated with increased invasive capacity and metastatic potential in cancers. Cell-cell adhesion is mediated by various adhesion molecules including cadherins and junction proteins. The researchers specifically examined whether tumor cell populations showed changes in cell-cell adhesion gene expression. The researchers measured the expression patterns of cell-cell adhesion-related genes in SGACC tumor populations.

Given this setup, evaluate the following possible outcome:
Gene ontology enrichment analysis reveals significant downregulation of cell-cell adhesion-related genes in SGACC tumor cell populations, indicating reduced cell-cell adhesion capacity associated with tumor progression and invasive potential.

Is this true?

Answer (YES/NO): YES